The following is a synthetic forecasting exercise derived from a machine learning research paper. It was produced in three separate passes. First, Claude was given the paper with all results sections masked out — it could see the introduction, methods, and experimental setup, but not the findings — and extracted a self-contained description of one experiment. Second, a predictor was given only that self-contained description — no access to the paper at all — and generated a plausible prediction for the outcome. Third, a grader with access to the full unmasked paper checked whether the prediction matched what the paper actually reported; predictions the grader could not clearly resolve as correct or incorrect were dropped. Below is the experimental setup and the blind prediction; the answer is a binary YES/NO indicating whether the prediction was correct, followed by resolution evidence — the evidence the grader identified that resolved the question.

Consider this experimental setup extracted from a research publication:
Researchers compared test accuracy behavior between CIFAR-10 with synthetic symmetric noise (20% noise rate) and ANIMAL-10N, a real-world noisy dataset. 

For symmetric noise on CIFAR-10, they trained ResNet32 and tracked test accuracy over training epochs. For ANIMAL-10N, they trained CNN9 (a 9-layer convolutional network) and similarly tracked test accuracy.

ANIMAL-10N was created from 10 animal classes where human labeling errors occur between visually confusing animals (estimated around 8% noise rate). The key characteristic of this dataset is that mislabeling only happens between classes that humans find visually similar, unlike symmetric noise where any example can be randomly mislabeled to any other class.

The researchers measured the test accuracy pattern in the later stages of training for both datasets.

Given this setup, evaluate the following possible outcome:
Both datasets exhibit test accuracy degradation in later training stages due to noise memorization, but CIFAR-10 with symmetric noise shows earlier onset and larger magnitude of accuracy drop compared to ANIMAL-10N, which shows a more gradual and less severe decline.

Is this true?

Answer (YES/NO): NO